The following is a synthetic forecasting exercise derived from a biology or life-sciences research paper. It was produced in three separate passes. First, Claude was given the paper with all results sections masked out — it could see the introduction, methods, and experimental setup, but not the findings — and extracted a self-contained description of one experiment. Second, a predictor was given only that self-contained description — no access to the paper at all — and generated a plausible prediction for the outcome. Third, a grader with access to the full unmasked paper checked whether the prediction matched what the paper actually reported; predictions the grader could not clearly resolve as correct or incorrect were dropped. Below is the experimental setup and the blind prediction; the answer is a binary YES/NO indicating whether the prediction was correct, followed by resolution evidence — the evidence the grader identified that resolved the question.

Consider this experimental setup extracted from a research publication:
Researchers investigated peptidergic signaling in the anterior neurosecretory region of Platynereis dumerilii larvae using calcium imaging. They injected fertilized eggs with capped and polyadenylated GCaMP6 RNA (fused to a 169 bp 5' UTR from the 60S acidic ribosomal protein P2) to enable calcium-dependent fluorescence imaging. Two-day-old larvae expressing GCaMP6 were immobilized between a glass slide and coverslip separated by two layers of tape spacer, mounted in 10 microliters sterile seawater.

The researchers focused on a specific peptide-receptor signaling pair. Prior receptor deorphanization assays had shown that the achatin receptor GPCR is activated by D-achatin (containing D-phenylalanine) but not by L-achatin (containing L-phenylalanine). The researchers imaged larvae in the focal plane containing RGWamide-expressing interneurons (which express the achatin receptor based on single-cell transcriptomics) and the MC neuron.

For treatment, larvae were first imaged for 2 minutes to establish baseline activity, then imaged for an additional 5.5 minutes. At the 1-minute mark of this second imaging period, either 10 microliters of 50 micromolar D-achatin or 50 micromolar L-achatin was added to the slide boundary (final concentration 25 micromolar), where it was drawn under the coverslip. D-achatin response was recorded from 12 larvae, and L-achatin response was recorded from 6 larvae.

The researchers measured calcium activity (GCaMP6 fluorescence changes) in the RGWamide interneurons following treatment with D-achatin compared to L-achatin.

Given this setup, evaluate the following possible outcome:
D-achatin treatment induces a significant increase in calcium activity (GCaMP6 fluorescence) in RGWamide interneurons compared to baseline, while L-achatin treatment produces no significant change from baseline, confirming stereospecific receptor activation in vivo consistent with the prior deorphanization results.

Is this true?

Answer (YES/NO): YES